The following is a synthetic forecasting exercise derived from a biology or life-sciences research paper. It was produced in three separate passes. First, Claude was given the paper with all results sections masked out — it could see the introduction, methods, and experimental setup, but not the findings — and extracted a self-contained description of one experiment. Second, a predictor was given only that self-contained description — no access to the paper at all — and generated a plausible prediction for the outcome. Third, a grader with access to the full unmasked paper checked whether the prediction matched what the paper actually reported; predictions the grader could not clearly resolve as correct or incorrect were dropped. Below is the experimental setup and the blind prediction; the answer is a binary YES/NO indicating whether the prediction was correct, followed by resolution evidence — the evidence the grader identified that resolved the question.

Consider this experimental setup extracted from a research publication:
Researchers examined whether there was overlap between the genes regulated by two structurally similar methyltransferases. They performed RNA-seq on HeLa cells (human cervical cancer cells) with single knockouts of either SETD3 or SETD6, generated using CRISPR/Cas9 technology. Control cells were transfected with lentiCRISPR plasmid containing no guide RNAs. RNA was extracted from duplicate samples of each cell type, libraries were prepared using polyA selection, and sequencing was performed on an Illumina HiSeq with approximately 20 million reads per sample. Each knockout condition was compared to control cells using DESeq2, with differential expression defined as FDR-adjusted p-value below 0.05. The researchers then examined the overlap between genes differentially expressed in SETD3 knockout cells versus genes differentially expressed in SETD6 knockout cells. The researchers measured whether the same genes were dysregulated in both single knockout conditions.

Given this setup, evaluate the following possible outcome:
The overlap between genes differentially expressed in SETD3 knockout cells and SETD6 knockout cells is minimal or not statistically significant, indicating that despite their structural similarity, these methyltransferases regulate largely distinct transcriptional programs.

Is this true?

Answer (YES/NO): NO